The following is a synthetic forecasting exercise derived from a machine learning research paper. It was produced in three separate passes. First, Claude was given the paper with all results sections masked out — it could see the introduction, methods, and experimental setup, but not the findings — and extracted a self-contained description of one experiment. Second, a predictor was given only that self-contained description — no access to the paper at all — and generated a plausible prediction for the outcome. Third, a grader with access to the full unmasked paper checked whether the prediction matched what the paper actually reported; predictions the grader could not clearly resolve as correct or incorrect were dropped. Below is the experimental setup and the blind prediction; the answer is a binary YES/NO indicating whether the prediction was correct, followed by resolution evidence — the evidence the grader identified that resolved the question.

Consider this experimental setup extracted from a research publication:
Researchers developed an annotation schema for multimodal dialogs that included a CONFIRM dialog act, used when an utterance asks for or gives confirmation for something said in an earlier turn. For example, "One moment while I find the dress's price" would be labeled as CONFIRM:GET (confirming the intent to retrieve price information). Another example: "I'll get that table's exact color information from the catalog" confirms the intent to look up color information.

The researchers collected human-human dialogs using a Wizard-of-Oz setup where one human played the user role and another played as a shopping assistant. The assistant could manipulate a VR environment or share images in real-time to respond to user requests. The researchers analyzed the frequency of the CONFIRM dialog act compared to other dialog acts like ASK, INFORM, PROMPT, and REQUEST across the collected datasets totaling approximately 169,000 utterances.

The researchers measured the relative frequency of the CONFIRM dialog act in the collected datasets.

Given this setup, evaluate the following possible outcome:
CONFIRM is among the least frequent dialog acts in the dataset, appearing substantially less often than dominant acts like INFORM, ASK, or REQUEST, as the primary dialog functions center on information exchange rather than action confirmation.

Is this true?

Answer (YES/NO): YES